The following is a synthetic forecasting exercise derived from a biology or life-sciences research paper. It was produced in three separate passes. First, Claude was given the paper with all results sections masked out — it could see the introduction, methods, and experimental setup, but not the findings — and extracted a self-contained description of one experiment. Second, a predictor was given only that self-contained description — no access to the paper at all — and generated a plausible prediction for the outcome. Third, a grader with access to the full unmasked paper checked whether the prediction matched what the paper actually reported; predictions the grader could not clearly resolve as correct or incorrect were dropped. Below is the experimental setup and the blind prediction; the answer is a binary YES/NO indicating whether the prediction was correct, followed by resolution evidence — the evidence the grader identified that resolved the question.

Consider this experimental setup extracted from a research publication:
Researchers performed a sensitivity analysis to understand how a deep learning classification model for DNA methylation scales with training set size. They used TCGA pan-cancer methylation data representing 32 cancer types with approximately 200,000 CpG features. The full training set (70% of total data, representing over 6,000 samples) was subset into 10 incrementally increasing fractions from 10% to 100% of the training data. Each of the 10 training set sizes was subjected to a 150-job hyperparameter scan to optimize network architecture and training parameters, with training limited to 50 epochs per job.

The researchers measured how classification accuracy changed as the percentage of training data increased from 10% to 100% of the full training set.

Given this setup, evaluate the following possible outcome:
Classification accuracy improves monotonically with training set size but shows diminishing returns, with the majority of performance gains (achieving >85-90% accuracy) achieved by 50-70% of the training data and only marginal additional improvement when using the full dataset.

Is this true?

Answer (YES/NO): NO